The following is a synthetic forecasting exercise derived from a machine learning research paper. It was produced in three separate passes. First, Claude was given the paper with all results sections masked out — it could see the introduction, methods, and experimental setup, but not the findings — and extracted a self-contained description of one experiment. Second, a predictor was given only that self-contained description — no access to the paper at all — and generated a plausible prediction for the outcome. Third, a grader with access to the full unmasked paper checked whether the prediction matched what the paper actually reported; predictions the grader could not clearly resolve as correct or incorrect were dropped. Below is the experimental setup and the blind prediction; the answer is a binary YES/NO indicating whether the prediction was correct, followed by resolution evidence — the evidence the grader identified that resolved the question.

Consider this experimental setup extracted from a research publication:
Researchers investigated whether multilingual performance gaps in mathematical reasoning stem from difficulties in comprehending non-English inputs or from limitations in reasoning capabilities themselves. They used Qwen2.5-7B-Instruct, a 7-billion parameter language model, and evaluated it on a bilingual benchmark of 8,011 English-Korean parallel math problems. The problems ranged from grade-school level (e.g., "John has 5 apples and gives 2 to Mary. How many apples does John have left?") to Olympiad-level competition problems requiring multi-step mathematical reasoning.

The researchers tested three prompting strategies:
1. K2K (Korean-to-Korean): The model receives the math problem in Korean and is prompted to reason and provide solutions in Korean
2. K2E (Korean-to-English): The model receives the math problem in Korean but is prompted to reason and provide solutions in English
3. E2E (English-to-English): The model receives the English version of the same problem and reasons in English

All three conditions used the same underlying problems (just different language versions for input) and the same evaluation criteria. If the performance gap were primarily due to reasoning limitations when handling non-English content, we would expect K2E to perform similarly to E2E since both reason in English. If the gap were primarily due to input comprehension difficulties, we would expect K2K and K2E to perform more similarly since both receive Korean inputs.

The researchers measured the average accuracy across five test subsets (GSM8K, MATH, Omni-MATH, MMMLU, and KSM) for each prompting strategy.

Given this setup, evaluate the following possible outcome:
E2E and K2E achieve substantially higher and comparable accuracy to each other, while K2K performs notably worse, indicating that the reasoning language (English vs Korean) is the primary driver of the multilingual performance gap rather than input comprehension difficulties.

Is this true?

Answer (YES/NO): NO